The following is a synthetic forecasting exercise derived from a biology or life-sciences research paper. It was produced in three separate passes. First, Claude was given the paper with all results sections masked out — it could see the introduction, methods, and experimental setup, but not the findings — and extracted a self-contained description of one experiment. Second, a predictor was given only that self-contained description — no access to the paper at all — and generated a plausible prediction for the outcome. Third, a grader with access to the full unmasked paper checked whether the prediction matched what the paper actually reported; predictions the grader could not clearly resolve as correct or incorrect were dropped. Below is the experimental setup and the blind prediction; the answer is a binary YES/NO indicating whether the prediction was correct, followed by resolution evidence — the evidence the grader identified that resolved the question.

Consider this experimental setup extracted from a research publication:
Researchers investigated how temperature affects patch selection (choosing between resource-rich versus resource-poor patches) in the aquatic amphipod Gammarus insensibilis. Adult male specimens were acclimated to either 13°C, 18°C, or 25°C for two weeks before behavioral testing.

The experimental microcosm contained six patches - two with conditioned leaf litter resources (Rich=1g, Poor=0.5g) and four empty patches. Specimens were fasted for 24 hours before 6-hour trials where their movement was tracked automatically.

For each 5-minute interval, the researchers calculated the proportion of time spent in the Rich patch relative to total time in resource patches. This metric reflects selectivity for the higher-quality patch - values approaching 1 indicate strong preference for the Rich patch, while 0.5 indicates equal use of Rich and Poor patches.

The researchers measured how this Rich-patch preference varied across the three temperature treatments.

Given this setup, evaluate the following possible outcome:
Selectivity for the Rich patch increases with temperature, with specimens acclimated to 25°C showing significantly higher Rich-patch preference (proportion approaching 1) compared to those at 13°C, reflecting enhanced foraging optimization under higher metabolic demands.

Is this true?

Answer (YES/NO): NO